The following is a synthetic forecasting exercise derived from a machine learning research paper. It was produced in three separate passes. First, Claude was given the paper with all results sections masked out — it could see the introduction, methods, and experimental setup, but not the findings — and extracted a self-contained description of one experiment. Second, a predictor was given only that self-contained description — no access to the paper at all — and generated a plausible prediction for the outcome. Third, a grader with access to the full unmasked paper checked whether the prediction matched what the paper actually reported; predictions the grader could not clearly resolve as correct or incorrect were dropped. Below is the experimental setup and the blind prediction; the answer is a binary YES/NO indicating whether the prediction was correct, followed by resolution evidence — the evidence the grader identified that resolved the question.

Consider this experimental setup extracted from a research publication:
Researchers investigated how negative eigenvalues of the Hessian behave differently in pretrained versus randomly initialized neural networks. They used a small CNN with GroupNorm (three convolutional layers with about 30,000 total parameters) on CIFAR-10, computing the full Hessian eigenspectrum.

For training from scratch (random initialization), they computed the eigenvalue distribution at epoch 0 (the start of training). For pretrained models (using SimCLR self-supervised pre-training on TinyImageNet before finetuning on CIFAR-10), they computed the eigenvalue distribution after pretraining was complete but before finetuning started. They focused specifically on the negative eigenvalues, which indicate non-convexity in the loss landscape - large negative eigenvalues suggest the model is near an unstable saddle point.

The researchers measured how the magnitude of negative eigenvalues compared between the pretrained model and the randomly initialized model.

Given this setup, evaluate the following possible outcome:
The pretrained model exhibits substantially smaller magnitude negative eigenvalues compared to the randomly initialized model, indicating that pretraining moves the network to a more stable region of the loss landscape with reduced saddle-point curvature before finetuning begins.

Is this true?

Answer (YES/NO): YES